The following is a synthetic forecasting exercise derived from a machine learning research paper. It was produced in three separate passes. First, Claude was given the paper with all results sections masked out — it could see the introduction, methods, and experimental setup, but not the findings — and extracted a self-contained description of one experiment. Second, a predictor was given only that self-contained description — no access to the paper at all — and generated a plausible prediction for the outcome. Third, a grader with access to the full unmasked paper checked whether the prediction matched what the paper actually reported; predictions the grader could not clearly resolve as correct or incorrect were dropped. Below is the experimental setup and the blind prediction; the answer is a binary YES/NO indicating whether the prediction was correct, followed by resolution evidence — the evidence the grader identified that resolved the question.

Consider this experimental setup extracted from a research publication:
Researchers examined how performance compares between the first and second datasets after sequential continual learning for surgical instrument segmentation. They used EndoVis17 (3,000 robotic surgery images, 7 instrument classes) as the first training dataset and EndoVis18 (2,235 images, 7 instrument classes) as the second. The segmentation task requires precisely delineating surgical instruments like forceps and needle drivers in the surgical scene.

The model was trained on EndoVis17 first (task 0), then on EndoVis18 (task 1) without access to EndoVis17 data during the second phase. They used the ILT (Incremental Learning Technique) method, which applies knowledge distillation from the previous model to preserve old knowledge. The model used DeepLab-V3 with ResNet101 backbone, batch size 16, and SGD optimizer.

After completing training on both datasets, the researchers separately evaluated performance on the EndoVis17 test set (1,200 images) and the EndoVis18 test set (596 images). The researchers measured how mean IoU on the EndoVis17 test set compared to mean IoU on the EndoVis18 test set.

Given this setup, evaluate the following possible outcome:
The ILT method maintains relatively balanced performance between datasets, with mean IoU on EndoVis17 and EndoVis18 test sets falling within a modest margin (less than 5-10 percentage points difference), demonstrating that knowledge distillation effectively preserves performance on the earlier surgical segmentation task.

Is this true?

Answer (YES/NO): NO